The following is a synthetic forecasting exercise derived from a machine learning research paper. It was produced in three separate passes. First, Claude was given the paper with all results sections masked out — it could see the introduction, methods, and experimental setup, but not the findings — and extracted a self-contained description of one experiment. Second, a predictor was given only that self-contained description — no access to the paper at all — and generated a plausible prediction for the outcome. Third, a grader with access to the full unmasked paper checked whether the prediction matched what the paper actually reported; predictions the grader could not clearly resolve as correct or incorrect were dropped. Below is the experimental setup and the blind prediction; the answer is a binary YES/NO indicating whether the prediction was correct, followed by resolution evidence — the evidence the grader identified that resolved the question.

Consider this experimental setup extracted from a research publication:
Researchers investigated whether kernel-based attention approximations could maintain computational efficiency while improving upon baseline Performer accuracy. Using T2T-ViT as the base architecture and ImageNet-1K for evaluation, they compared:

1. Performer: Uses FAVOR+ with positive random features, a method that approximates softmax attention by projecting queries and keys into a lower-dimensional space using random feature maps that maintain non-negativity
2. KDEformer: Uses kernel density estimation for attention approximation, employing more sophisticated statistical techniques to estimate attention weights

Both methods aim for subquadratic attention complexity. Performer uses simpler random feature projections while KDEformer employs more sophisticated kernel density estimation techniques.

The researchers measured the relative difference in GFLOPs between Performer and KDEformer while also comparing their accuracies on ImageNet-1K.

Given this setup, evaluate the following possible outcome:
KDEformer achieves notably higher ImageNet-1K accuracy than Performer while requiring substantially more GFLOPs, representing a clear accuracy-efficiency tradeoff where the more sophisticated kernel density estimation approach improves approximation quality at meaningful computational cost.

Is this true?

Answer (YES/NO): YES